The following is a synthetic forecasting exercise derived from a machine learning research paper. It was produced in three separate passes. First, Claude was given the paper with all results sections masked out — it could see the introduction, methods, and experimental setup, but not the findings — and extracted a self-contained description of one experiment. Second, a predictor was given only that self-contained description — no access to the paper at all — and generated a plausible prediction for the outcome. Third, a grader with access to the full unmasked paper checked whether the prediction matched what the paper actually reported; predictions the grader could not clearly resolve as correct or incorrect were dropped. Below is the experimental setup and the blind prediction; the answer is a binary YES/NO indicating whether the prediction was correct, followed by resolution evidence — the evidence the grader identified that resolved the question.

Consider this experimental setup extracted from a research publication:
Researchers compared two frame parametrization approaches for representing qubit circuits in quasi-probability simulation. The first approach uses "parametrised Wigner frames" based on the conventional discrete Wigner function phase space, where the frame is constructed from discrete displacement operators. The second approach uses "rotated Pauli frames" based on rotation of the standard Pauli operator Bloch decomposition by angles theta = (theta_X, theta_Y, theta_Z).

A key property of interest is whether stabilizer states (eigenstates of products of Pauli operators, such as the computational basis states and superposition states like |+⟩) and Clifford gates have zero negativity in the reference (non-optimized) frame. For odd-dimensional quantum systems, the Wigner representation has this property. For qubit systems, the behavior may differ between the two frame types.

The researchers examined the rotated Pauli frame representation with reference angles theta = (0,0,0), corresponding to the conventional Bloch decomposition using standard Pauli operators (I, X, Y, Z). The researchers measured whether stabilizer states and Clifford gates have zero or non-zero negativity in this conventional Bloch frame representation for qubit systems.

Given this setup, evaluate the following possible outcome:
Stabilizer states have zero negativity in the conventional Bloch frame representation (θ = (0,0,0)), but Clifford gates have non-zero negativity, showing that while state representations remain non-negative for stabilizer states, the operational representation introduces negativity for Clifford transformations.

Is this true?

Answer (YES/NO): NO